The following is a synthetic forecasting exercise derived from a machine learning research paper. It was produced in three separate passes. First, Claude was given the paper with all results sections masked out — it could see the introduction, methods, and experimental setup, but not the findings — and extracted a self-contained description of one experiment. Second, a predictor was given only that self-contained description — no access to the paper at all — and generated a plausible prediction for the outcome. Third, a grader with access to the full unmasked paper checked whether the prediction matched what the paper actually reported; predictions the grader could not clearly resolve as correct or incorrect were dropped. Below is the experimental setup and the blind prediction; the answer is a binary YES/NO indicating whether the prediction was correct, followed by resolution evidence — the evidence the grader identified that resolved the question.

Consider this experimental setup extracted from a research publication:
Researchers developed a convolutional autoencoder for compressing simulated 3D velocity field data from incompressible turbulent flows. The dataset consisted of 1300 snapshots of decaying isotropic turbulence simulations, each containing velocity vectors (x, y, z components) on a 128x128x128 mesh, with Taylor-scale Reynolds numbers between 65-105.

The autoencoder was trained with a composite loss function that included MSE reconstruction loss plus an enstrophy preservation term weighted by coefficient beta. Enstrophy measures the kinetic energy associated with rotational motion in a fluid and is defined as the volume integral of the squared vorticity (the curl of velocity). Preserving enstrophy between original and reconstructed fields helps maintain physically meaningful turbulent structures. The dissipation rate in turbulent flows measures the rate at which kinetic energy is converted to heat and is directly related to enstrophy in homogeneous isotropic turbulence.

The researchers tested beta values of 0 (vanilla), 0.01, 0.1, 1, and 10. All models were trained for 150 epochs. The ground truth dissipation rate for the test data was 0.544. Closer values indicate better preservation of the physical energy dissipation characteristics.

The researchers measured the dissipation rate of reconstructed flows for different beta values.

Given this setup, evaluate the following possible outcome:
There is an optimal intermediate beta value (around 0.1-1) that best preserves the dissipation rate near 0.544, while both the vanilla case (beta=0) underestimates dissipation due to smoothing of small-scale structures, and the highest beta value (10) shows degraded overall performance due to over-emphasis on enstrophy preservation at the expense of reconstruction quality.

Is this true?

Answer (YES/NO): NO